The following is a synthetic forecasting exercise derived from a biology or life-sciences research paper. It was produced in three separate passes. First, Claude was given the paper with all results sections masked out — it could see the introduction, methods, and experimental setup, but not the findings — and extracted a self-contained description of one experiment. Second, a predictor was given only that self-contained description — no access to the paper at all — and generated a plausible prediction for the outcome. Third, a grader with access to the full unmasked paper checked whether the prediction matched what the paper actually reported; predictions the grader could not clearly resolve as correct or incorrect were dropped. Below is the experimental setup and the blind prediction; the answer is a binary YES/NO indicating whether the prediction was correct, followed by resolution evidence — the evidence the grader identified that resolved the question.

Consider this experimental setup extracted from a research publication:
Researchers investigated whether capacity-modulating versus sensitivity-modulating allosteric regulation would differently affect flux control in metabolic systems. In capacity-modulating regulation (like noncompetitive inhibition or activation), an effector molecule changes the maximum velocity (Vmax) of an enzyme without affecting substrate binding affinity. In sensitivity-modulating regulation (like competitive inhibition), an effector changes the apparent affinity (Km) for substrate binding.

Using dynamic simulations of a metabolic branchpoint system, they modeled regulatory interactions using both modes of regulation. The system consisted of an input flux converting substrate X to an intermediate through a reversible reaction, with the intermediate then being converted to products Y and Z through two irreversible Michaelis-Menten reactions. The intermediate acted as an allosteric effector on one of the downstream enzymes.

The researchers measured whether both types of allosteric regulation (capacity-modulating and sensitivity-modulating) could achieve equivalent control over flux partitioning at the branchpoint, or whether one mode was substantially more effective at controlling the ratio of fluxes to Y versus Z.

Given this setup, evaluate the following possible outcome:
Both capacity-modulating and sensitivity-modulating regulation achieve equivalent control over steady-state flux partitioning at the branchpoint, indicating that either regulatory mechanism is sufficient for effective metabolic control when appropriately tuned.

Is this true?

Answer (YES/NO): NO